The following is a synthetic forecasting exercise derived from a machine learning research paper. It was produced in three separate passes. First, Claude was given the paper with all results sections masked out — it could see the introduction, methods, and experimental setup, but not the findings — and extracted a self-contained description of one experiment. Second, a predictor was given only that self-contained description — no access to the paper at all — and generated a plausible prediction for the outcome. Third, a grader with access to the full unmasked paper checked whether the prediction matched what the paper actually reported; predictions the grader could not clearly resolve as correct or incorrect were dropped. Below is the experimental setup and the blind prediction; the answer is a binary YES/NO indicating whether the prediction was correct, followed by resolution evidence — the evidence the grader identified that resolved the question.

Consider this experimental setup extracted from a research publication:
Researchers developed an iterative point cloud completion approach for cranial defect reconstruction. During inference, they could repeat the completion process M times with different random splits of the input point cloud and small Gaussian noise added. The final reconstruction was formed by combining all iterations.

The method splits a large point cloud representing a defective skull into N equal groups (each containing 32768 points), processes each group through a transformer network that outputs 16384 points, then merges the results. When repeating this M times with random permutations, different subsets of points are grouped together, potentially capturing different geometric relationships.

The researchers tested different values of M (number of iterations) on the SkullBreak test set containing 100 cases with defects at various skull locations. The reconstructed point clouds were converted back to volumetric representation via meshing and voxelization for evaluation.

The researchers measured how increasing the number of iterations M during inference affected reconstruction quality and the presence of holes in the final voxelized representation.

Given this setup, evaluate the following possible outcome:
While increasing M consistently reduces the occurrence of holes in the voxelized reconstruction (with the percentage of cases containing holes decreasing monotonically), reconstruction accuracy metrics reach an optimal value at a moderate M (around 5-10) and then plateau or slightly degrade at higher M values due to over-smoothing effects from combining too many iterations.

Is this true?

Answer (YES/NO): NO